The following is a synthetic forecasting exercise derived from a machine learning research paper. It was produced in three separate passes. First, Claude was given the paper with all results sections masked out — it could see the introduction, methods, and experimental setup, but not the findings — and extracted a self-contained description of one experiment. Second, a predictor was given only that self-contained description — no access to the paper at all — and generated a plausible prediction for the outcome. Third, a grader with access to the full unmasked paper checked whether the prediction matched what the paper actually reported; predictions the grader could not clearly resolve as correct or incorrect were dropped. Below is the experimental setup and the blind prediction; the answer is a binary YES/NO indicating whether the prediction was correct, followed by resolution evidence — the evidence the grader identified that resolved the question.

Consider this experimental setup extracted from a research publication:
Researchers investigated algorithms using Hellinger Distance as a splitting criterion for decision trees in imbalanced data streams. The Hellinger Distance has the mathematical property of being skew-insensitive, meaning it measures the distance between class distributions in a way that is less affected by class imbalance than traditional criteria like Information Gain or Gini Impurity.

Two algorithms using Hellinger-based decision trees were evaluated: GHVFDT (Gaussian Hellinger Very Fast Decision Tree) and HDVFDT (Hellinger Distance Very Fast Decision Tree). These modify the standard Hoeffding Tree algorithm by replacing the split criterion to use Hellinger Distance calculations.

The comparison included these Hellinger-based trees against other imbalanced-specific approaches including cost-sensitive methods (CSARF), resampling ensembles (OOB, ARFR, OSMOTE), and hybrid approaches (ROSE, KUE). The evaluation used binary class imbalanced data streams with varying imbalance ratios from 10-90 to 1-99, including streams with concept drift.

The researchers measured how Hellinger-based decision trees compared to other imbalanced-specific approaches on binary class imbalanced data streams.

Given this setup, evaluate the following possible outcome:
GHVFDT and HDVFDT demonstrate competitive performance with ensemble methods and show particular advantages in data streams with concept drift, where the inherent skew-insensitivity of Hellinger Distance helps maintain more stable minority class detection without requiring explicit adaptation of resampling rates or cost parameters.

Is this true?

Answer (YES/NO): NO